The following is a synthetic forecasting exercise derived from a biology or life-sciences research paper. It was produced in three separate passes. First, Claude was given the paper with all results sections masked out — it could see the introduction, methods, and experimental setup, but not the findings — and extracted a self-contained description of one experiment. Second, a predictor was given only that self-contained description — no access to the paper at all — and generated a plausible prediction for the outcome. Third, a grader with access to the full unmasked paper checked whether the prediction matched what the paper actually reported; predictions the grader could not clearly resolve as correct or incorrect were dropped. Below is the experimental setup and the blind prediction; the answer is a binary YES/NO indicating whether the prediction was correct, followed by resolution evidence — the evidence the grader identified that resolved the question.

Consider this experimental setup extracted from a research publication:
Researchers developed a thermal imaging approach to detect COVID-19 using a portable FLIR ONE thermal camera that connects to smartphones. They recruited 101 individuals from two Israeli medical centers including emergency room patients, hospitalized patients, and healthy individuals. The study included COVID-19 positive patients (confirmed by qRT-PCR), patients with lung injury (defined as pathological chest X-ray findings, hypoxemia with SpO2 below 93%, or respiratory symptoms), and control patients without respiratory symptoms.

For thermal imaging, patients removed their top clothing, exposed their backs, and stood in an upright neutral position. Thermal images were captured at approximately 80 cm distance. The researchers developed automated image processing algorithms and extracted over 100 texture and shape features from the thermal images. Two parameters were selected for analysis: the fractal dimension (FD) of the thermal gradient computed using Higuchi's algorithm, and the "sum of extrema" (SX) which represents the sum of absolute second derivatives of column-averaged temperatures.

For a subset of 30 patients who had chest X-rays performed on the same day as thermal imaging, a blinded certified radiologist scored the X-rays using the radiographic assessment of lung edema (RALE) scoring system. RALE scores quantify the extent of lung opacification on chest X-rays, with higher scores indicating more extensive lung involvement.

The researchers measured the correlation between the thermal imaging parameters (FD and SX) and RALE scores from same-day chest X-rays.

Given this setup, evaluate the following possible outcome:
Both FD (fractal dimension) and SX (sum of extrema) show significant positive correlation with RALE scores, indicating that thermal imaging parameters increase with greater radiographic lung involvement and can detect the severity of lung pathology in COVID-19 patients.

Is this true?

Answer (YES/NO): NO